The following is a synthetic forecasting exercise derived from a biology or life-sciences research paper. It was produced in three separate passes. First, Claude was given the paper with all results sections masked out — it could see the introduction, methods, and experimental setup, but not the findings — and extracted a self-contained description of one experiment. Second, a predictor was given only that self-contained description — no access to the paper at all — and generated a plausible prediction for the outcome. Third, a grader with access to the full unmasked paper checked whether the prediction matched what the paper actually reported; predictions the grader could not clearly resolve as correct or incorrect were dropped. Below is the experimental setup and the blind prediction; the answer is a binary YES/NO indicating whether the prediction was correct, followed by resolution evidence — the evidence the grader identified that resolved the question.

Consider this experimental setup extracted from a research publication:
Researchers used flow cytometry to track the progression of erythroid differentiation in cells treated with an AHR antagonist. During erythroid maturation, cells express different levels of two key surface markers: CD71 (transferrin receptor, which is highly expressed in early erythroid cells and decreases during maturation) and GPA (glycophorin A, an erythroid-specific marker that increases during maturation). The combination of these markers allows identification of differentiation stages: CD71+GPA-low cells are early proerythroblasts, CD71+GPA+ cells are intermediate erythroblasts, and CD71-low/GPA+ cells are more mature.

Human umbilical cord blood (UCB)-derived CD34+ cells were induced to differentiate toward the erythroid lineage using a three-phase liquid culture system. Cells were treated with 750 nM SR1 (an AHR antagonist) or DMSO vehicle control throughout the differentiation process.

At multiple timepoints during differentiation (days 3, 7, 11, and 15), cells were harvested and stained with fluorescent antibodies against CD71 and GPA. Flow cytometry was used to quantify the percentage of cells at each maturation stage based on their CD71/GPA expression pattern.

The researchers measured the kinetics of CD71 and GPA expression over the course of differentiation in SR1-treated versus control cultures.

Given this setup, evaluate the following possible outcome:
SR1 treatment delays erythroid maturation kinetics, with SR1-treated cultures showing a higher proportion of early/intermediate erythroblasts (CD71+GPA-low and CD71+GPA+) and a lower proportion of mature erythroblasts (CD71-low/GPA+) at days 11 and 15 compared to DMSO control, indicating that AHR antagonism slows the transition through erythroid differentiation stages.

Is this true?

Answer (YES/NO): NO